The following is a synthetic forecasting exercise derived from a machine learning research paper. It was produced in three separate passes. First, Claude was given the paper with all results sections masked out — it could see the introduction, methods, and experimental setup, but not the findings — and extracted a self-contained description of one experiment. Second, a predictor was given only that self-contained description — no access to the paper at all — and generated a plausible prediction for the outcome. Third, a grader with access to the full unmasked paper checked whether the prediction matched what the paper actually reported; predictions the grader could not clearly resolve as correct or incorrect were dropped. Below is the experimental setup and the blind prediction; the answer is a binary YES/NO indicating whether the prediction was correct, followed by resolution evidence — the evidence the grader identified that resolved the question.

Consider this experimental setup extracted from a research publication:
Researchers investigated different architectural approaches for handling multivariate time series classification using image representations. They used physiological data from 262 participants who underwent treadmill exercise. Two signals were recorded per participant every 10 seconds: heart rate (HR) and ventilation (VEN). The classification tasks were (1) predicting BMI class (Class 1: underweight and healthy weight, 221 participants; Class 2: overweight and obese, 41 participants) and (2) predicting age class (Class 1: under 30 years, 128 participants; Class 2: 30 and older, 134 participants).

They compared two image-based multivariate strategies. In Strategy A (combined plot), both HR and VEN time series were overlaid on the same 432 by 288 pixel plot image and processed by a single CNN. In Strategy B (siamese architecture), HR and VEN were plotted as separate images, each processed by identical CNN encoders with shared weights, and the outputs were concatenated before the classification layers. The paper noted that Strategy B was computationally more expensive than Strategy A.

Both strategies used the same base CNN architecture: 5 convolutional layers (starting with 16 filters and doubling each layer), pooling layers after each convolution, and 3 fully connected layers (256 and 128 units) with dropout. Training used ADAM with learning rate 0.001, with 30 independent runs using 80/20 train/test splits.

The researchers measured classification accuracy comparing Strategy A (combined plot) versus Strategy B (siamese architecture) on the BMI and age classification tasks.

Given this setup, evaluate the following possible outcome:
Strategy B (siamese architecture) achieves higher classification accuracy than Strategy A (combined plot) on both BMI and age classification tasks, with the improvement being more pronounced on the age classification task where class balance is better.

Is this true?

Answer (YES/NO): NO